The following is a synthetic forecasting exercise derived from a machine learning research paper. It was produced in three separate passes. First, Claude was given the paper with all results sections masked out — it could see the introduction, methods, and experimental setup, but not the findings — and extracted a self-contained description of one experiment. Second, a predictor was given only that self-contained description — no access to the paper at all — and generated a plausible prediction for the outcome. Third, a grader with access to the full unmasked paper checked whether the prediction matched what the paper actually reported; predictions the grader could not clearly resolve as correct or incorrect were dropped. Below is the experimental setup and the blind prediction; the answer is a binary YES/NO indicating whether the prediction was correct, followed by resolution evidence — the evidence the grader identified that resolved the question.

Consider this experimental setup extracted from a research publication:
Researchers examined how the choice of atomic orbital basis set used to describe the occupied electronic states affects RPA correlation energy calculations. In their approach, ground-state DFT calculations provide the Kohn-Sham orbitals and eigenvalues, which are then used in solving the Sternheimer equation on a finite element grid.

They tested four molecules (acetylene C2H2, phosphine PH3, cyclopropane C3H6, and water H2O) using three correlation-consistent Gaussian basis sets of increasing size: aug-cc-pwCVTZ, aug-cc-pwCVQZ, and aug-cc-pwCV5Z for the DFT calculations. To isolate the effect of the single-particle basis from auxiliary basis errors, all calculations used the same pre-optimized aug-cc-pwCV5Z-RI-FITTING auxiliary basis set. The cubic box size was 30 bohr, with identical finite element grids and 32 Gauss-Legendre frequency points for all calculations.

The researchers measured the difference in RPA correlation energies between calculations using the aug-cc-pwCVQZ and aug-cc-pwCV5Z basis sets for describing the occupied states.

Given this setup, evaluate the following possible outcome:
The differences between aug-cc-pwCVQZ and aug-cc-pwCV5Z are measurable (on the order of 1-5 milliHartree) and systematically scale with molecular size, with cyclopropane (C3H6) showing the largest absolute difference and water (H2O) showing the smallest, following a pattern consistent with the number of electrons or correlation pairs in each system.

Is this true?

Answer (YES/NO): NO